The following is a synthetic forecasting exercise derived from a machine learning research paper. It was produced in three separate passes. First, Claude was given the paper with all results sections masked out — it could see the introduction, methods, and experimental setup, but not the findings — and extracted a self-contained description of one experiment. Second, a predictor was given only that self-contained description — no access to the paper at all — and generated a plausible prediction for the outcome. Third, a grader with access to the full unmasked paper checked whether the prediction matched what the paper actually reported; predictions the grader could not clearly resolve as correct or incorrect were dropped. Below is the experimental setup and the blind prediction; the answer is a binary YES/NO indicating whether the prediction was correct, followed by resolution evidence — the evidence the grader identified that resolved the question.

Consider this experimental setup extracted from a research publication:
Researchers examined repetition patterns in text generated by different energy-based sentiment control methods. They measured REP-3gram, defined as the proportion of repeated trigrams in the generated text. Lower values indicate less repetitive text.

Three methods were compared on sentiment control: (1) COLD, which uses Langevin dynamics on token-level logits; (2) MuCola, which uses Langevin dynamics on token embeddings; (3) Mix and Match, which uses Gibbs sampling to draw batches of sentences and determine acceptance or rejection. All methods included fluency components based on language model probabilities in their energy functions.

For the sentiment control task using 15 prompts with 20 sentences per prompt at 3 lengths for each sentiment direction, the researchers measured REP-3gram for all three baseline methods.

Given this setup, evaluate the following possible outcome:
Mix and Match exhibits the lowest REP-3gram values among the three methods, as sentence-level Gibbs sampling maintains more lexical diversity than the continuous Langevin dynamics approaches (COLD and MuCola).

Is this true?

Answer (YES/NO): YES